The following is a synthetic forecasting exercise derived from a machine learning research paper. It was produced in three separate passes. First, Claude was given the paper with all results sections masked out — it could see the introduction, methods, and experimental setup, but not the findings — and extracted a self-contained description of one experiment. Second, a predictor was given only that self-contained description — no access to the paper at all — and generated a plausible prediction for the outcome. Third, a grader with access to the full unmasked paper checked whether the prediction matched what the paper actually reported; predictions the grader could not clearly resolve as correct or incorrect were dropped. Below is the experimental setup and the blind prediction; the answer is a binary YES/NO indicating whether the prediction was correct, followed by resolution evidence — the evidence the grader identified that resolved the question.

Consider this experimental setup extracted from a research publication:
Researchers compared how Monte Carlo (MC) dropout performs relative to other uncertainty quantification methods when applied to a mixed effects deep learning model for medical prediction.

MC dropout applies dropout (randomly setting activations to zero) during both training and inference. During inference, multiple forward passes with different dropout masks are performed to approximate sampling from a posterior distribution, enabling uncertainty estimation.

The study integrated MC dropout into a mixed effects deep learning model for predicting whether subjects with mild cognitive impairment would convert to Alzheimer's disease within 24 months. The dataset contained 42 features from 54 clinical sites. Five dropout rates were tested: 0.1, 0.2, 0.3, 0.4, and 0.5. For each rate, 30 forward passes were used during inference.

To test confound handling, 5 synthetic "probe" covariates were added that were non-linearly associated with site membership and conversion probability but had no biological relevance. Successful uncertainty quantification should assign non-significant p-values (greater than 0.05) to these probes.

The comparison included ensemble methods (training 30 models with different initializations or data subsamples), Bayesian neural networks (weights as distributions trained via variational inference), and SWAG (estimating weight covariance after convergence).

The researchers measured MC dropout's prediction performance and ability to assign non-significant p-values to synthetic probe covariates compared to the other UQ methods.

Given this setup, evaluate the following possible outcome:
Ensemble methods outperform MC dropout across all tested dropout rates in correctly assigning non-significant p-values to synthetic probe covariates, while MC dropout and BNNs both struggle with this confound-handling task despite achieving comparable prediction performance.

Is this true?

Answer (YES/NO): NO